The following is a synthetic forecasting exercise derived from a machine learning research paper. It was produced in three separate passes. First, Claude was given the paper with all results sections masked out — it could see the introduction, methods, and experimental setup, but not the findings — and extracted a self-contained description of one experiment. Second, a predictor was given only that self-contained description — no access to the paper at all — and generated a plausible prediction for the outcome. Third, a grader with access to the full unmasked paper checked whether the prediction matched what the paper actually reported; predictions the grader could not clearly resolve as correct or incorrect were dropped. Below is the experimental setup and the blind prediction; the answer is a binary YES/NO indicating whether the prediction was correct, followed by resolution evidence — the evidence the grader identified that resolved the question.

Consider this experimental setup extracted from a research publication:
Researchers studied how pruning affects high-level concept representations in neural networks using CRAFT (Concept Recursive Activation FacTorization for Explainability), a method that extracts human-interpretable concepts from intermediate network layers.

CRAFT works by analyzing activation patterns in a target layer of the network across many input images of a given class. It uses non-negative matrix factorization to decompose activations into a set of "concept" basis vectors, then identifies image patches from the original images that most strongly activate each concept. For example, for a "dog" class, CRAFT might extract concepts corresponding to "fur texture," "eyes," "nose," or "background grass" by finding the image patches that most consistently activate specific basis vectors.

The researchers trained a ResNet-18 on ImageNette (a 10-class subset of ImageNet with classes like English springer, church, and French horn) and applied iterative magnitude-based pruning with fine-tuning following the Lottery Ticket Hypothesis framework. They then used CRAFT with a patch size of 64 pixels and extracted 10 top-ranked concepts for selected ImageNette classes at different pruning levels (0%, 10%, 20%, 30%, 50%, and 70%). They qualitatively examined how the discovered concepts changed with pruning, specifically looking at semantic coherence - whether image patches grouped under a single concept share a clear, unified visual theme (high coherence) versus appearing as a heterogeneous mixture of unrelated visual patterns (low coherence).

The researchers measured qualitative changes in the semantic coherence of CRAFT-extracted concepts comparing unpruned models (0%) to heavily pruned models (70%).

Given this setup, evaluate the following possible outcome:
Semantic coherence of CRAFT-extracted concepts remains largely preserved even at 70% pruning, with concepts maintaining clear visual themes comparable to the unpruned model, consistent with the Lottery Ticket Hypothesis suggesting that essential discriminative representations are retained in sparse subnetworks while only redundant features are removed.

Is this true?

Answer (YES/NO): NO